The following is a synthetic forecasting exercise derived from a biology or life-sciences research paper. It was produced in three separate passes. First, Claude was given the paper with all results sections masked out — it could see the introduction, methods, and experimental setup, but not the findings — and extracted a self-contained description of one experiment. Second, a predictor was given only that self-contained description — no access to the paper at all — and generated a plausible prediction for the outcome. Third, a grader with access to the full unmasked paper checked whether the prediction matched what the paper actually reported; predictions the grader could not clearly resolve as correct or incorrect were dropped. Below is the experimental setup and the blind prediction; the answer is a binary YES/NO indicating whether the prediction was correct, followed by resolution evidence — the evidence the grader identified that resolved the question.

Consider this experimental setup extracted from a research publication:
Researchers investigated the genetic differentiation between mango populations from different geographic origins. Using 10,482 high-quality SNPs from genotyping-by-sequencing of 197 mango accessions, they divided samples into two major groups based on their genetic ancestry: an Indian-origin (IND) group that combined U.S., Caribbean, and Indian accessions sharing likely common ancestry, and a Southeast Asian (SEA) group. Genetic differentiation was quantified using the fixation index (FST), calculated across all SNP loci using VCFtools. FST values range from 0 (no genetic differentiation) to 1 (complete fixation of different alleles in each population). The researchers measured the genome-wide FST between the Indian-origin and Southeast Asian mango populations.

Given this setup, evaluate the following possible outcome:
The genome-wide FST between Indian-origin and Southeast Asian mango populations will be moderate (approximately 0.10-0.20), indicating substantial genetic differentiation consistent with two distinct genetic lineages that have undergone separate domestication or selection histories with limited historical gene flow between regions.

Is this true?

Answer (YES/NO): NO